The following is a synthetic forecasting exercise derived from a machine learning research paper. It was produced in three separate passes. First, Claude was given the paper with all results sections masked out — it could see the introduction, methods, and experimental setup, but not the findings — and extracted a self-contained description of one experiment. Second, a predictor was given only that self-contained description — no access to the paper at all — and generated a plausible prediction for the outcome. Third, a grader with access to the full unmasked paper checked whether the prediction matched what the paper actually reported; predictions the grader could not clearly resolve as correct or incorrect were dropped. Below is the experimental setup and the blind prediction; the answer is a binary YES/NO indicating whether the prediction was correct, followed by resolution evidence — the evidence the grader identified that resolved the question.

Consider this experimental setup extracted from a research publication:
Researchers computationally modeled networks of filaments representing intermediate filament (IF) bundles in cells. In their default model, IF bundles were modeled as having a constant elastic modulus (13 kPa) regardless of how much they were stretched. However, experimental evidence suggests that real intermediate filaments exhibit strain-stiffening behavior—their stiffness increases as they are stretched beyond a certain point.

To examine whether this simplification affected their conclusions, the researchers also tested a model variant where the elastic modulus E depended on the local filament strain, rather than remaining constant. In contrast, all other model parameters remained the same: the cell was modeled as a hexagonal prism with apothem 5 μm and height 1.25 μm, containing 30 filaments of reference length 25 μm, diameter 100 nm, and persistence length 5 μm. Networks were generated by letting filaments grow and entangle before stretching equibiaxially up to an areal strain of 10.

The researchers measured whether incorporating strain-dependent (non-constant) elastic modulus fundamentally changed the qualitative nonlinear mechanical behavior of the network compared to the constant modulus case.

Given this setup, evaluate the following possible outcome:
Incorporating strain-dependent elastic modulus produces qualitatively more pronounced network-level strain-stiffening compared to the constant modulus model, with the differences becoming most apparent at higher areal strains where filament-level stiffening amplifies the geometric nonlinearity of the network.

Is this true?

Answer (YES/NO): NO